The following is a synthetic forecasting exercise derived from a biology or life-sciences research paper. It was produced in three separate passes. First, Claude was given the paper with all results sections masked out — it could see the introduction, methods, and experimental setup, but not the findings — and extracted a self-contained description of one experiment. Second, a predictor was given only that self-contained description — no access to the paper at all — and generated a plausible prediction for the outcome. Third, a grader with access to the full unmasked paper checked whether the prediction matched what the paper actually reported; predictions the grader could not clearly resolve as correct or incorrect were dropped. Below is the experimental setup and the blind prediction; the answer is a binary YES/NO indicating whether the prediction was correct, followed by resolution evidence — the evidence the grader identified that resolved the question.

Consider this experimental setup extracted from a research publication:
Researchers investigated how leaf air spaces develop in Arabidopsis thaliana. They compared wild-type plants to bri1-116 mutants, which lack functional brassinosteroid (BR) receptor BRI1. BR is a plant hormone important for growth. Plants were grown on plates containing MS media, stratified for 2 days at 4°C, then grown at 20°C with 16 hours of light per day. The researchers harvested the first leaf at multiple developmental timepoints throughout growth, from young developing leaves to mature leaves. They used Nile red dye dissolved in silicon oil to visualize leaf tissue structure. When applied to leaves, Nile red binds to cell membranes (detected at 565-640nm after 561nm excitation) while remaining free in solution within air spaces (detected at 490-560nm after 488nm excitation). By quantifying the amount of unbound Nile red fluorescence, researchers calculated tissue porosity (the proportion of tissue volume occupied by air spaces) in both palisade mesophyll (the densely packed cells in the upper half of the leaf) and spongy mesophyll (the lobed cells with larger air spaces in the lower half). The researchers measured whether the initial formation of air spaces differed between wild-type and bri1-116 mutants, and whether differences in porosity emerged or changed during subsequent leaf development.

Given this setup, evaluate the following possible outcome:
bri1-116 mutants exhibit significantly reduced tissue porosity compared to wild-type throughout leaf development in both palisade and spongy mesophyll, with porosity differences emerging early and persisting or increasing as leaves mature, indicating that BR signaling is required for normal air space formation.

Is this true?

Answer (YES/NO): NO